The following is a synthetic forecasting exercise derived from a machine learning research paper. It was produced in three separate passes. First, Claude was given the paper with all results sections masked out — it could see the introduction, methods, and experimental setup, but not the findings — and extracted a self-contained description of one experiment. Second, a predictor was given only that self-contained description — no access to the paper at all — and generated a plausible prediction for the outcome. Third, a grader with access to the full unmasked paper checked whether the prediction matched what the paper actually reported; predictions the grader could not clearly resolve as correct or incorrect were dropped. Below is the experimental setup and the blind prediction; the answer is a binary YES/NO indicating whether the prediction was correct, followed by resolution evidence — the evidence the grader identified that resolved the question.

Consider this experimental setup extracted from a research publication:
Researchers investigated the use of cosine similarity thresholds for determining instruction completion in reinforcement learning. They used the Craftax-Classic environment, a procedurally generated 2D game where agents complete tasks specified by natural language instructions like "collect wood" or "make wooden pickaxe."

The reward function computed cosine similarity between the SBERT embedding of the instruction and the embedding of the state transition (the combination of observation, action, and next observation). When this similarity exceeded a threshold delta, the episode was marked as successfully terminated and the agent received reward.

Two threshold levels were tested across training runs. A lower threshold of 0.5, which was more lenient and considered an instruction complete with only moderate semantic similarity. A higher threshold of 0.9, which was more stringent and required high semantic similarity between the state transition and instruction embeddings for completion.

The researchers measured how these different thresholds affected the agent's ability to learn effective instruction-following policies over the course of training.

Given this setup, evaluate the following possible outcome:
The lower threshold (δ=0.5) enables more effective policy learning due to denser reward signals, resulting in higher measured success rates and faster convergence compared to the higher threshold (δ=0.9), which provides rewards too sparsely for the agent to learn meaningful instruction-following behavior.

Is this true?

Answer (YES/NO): NO